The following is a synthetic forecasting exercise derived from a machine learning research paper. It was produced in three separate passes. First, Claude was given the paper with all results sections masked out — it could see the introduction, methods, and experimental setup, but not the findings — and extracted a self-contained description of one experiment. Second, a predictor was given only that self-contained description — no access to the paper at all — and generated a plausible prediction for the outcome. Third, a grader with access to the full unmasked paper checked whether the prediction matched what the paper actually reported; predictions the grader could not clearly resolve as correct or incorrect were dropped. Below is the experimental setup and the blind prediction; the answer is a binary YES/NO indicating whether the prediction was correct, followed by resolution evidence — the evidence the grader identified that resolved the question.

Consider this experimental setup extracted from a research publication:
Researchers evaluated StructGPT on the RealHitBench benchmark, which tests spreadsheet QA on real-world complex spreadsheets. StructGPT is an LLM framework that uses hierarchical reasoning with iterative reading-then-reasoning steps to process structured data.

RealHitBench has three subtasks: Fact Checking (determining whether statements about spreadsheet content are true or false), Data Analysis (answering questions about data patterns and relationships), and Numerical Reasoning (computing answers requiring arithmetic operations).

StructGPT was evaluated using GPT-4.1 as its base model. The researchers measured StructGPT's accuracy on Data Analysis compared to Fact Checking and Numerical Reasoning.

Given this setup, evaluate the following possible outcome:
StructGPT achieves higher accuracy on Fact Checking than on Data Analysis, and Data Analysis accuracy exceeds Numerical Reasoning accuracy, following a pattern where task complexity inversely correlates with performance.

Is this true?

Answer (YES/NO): NO